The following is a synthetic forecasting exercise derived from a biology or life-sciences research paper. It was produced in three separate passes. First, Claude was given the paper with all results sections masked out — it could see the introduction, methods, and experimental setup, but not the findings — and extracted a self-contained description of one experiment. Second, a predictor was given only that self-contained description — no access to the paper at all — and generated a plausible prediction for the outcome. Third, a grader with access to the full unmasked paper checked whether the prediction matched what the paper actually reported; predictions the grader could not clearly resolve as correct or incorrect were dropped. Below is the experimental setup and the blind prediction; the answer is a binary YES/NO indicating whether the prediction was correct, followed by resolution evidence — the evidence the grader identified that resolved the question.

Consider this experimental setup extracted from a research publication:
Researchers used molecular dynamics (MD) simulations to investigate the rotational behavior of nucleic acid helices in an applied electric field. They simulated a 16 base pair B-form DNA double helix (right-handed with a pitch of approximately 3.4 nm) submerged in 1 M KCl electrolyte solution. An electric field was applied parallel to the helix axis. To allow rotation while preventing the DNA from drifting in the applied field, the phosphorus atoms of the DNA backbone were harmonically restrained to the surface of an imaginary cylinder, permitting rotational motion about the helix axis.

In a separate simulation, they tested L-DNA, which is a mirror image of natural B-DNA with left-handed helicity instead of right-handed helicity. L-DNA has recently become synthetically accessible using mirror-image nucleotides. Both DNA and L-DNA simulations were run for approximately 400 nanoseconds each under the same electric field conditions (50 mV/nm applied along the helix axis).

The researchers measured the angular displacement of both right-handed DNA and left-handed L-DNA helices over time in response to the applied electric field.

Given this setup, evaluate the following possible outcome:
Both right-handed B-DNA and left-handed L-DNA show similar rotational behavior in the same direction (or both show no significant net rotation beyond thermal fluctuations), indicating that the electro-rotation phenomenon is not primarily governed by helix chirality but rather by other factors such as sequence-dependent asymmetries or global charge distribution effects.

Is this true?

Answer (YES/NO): NO